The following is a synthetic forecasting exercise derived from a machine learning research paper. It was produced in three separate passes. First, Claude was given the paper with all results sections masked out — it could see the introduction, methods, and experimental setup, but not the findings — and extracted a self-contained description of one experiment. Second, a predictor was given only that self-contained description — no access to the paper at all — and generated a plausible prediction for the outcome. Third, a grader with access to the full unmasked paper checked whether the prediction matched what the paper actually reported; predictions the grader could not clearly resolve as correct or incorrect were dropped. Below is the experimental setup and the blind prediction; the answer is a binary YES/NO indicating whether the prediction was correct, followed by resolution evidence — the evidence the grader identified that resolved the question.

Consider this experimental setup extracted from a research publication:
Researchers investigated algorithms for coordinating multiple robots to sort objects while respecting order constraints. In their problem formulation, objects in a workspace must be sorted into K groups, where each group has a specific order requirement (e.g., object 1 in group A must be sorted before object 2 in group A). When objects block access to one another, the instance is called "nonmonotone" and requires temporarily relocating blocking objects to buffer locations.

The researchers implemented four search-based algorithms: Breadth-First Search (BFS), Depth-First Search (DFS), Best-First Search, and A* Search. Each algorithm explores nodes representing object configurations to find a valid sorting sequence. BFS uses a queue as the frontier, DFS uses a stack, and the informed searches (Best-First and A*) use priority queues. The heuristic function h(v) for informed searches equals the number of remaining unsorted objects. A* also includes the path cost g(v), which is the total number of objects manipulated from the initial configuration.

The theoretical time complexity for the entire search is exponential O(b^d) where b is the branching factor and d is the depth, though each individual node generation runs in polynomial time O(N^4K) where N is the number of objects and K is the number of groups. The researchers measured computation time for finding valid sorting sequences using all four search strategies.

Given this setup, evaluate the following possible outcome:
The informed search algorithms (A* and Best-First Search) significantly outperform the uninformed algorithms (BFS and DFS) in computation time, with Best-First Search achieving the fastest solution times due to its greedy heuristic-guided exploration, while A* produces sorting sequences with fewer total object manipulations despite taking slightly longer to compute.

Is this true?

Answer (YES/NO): NO